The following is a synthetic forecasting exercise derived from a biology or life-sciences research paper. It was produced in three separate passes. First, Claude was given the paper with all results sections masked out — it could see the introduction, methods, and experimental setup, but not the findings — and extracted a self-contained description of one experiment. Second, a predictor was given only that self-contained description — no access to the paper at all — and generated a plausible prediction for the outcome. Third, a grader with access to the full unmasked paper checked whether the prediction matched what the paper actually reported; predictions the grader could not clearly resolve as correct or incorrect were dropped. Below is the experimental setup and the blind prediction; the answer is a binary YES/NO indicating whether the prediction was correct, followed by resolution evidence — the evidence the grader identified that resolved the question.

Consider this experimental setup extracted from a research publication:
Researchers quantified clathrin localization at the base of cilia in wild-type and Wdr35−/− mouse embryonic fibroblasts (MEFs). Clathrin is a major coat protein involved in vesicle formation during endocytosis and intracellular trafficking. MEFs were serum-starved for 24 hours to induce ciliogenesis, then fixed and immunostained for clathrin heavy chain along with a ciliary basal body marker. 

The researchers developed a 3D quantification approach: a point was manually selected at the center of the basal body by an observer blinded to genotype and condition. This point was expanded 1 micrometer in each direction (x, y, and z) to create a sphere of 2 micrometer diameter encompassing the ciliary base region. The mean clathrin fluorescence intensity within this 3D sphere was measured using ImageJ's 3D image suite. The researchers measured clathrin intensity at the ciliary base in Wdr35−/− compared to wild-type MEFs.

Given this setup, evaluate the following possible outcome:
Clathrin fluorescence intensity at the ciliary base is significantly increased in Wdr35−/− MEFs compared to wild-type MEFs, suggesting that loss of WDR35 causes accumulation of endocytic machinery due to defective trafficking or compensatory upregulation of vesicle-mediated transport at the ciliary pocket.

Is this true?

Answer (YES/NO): NO